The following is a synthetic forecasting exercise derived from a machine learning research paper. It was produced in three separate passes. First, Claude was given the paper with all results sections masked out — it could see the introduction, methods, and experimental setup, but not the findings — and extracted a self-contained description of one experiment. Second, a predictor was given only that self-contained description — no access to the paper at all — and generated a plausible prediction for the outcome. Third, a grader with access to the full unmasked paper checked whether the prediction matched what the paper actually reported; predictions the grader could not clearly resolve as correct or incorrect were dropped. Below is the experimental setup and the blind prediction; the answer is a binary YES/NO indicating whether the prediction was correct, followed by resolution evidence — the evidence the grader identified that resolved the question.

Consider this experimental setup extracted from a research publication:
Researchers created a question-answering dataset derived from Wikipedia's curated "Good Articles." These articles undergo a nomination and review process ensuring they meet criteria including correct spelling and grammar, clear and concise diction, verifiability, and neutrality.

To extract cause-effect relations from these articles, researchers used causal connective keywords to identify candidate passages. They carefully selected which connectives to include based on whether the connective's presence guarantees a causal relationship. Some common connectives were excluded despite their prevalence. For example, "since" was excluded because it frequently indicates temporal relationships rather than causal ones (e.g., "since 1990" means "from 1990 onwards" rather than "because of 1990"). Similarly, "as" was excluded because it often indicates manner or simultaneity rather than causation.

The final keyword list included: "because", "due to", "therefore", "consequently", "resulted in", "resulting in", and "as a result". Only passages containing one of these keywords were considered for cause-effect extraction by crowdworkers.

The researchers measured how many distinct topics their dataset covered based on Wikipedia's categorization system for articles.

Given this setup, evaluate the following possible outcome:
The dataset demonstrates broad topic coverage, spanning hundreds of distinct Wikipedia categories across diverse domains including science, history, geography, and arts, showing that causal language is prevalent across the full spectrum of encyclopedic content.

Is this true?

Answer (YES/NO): NO